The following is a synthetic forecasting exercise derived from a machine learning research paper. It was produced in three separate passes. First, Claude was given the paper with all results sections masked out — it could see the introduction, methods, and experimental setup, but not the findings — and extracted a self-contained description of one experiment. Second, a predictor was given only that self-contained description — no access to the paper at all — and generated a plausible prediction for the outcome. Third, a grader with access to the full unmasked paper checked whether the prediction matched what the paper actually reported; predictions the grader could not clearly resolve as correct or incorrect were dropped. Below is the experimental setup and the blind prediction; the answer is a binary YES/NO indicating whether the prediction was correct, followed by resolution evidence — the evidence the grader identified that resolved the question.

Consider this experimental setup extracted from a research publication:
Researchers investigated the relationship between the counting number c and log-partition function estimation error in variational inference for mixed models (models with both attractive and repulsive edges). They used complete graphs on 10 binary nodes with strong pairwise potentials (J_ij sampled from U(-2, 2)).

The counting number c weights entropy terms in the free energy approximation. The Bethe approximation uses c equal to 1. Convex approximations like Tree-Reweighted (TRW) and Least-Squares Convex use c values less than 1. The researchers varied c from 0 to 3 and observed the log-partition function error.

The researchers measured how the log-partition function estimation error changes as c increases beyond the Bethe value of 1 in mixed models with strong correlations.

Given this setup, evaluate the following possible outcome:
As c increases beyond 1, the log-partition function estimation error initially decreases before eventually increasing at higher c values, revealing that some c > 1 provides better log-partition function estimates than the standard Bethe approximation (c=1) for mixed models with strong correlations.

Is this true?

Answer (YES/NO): NO